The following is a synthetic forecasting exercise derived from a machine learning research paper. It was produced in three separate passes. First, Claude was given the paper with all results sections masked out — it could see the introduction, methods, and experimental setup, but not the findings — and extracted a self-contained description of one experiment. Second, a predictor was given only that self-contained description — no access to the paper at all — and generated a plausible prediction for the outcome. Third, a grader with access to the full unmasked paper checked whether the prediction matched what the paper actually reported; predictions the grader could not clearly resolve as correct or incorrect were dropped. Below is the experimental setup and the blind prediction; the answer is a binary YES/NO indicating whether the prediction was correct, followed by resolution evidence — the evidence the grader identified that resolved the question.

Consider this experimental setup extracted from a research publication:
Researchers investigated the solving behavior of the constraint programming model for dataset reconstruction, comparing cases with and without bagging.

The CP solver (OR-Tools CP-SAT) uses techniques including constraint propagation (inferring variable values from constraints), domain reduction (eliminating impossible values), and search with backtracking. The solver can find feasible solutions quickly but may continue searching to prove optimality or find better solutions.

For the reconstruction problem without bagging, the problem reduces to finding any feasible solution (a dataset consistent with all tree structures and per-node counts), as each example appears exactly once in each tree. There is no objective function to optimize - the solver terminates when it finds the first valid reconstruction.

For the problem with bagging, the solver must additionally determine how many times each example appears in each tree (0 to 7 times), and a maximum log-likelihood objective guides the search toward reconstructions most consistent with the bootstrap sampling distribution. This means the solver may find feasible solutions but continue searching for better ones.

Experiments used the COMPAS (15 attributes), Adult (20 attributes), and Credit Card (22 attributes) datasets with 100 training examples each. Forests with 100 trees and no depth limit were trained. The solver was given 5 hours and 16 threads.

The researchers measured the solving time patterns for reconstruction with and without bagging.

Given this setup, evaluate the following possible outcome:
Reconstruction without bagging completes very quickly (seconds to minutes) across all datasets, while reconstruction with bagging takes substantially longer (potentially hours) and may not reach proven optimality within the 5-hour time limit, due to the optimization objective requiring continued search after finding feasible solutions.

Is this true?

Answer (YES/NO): YES